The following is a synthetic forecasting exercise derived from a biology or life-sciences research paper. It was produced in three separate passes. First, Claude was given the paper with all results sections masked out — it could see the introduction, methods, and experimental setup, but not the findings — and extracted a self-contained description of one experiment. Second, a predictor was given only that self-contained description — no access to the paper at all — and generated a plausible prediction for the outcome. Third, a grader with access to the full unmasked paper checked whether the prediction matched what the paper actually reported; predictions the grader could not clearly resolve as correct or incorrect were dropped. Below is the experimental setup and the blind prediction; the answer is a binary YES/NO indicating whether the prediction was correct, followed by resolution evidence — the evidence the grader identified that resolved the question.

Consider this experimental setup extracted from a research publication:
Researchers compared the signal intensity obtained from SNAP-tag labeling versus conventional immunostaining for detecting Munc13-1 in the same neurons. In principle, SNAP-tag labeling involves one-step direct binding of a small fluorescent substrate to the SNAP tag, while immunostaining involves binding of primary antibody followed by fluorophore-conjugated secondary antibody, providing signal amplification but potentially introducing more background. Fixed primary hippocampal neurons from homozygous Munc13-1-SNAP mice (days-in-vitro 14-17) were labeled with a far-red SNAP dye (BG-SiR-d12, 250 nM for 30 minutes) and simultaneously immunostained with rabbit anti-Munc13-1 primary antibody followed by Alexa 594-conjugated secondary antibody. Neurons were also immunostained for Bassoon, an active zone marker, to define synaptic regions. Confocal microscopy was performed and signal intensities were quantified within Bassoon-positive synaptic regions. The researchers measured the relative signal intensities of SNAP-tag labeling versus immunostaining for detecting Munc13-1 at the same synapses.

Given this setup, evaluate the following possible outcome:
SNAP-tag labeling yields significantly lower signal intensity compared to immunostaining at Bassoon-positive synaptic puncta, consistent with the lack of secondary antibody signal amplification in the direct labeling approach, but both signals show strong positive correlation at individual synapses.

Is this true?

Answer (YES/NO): YES